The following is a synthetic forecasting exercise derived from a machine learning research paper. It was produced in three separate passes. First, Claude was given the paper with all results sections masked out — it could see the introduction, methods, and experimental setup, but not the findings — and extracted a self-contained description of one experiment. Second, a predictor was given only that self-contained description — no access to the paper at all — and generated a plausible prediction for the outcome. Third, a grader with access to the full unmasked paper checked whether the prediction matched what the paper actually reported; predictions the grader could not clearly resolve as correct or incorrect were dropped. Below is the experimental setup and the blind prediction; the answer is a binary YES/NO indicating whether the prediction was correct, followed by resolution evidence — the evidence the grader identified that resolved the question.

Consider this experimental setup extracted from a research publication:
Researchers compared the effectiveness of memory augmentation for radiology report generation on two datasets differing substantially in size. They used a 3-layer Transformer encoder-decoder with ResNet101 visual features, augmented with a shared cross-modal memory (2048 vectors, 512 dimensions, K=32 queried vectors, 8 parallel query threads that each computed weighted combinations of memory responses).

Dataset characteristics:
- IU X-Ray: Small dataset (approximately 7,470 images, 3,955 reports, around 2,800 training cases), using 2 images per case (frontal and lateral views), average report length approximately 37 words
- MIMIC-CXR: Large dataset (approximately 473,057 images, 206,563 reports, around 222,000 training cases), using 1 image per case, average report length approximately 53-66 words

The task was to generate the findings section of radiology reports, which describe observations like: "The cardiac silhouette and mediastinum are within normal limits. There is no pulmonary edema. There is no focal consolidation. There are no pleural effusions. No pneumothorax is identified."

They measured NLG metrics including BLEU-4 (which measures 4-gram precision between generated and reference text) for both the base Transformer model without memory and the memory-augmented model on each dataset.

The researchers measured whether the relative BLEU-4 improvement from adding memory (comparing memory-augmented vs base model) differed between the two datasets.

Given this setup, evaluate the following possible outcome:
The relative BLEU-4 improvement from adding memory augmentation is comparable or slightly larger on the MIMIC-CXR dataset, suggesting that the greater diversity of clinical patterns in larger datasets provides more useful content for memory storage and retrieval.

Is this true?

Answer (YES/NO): NO